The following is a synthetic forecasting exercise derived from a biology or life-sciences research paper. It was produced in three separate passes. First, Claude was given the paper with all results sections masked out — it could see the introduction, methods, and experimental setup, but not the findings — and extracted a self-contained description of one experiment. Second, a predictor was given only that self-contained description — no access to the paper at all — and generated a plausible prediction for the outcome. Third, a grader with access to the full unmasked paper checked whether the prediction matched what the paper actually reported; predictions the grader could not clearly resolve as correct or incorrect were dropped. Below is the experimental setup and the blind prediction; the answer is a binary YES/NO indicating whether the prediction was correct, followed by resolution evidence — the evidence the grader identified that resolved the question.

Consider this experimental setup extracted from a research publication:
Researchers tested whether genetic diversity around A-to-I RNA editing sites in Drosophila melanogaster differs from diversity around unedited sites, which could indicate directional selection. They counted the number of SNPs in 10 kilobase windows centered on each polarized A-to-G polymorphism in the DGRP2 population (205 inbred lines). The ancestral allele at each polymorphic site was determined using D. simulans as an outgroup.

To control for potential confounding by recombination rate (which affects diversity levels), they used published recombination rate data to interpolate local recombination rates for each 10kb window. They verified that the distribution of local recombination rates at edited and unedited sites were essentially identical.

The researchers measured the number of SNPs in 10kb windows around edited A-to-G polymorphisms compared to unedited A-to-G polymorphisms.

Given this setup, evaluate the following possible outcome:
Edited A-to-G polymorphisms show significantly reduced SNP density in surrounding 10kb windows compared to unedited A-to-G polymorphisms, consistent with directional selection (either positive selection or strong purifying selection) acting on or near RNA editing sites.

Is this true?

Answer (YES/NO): YES